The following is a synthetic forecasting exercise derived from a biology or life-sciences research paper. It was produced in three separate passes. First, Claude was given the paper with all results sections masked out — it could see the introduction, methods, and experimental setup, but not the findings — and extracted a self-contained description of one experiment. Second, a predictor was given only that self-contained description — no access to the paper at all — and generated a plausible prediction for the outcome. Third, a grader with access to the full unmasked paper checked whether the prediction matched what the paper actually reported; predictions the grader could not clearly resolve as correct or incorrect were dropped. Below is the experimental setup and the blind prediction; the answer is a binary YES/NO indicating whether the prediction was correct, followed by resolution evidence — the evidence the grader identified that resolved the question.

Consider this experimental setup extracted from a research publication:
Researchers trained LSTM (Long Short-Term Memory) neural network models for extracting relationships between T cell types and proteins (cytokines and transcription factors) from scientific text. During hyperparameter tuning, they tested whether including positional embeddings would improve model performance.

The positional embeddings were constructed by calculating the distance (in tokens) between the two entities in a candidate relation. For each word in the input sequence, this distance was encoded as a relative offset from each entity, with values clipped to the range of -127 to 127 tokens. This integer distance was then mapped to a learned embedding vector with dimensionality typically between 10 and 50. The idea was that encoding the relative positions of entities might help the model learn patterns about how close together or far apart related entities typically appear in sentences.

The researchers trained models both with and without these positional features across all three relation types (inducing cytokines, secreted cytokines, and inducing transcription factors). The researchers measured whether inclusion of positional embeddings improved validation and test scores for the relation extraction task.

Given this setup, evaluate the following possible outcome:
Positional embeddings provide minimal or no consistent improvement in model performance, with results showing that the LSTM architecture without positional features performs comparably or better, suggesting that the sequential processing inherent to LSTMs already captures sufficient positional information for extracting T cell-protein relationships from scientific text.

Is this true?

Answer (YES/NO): NO